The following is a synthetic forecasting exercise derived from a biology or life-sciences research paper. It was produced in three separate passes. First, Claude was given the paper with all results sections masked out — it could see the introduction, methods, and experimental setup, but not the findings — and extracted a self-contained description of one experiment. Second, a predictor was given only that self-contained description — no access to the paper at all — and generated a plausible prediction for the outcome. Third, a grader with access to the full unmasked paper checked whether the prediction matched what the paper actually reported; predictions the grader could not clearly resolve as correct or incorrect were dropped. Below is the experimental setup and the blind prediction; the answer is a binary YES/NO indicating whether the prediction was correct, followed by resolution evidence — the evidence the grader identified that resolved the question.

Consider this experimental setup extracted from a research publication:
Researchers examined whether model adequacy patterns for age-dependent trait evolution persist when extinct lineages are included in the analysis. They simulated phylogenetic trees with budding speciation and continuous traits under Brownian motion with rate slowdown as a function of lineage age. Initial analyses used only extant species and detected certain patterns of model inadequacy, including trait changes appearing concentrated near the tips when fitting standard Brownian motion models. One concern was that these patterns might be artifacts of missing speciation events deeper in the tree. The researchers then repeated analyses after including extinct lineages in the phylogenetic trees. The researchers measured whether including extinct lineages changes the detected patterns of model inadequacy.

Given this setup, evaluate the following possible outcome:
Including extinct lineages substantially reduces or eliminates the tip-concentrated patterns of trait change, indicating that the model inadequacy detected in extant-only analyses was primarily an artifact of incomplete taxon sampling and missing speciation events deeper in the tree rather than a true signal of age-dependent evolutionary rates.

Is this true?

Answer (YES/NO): NO